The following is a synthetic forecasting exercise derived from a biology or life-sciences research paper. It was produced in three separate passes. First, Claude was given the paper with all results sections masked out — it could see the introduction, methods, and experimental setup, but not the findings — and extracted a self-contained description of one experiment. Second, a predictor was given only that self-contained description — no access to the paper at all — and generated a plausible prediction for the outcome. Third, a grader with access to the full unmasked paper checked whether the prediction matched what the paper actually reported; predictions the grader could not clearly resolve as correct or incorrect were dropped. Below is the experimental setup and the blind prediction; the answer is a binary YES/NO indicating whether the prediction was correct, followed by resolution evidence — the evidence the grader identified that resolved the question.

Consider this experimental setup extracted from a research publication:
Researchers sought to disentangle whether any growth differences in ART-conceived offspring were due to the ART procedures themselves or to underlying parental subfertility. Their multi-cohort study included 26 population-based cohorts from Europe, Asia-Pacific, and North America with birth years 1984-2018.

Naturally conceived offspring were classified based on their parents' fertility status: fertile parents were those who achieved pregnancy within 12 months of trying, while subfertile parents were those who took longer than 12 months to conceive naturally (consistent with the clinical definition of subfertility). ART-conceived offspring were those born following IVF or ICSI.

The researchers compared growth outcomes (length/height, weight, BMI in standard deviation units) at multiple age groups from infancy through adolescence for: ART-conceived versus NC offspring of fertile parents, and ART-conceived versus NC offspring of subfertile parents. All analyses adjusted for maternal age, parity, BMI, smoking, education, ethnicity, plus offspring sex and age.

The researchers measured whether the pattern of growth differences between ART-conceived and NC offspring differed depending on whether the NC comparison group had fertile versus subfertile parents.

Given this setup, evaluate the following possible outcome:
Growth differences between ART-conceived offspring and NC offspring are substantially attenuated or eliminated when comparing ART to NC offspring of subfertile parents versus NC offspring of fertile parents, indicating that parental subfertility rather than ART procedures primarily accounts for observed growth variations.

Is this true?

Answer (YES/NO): NO